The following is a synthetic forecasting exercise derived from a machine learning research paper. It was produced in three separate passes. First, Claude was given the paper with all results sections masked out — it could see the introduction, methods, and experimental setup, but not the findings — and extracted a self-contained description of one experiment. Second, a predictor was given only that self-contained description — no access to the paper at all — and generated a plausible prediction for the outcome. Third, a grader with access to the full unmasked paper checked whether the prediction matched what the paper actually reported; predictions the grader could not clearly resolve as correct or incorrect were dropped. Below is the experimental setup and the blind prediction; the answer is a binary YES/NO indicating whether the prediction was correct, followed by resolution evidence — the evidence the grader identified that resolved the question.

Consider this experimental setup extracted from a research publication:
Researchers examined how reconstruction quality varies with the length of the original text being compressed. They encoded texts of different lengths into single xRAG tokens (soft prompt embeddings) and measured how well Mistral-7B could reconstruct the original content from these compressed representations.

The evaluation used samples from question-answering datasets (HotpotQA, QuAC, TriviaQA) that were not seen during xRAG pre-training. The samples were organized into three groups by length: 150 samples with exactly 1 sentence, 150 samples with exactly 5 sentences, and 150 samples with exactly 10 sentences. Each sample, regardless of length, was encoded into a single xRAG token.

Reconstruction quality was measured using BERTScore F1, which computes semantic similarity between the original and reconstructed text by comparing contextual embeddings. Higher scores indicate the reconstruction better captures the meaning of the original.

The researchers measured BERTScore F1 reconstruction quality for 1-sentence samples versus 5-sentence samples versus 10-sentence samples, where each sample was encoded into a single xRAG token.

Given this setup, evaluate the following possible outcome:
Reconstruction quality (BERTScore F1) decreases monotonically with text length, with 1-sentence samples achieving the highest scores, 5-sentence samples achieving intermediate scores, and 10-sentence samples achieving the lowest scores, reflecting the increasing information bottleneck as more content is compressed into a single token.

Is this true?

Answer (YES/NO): NO